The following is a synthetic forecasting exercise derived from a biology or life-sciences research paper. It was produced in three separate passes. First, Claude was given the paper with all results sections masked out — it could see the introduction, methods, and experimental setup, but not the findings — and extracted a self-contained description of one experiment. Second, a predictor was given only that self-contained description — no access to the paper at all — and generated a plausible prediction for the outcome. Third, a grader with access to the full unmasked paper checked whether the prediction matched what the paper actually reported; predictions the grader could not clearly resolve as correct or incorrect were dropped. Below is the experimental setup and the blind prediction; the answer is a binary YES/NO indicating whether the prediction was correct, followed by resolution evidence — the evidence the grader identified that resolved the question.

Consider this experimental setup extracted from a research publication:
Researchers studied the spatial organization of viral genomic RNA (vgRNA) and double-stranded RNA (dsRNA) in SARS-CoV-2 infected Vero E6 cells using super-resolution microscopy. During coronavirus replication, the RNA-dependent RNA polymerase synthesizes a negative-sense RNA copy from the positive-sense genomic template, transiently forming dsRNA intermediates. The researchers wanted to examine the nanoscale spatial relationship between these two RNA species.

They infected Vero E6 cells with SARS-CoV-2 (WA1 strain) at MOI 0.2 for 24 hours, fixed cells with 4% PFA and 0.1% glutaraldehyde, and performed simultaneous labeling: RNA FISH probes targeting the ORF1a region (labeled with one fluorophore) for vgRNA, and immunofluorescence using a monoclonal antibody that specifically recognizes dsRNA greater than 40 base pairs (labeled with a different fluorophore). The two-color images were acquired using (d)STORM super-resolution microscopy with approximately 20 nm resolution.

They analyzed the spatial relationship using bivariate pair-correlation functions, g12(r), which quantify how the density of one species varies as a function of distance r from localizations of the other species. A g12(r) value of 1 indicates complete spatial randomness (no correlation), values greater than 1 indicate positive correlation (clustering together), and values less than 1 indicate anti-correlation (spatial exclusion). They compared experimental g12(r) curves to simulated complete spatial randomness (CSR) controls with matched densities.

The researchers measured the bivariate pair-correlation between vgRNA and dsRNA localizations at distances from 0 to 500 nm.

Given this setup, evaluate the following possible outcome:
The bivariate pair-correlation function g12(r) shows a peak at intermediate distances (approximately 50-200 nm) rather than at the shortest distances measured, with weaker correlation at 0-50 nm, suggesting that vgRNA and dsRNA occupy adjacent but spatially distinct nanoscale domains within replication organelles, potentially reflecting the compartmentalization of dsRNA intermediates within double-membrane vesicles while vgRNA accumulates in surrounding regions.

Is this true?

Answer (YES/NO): NO